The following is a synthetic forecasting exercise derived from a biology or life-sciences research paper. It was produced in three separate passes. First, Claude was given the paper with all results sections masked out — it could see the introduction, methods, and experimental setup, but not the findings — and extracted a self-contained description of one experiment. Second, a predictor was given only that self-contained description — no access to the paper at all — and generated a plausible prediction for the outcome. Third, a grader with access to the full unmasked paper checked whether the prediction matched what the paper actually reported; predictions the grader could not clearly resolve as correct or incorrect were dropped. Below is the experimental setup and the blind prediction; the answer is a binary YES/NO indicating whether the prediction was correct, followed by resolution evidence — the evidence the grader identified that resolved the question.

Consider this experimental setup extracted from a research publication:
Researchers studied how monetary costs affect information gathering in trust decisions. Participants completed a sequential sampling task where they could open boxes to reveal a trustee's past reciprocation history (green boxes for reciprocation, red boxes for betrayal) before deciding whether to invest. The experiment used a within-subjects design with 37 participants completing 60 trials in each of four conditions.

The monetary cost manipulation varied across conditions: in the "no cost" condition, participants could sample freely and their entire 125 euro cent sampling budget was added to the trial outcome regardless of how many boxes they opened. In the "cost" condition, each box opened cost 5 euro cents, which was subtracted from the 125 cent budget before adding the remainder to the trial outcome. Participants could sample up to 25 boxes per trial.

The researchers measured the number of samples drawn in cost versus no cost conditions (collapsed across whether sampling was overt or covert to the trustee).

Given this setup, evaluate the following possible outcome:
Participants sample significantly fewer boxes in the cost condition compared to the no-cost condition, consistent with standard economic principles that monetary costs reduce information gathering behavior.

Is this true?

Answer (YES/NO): YES